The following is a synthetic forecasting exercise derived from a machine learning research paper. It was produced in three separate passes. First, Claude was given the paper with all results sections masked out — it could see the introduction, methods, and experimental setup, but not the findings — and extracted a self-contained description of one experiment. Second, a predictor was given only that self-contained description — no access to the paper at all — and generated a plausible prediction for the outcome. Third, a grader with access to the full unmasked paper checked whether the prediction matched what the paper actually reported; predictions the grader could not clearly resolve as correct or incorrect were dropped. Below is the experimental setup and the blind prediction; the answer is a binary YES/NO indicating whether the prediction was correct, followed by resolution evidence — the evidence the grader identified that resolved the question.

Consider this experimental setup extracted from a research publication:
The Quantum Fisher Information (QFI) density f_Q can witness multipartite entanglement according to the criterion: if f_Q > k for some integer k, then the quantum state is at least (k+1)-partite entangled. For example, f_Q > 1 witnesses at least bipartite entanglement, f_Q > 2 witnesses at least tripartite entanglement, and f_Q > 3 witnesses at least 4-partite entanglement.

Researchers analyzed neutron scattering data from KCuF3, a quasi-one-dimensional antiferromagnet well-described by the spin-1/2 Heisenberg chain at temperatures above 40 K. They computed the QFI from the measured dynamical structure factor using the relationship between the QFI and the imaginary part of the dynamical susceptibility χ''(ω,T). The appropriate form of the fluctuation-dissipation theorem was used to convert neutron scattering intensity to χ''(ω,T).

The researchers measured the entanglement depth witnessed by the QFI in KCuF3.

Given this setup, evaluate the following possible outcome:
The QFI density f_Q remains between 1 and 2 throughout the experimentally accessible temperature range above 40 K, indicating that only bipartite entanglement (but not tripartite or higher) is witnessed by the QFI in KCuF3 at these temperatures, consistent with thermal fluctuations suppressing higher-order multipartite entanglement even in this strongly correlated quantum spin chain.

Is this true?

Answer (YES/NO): NO